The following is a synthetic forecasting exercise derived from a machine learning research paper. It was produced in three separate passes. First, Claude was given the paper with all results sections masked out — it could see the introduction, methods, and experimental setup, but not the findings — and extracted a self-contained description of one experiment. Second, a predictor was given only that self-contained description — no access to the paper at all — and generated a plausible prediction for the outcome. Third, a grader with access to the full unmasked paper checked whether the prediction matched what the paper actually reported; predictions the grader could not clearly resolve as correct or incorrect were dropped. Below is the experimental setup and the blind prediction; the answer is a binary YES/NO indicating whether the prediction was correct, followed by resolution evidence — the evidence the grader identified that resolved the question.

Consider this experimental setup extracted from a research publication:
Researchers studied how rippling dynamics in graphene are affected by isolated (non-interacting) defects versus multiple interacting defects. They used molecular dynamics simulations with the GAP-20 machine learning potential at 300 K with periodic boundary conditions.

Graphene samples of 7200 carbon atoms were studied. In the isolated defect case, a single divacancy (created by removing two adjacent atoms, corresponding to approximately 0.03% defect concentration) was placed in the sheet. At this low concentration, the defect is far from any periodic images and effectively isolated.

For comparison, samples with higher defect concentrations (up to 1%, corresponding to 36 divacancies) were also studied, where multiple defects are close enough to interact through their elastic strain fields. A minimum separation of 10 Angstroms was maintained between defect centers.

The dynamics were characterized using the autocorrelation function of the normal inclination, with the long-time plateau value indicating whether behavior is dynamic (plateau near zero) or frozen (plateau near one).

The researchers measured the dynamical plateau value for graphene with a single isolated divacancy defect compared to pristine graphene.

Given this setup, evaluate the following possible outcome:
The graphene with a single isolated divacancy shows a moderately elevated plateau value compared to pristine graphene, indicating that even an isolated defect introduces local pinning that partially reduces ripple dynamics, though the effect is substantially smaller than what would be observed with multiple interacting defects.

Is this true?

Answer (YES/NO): YES